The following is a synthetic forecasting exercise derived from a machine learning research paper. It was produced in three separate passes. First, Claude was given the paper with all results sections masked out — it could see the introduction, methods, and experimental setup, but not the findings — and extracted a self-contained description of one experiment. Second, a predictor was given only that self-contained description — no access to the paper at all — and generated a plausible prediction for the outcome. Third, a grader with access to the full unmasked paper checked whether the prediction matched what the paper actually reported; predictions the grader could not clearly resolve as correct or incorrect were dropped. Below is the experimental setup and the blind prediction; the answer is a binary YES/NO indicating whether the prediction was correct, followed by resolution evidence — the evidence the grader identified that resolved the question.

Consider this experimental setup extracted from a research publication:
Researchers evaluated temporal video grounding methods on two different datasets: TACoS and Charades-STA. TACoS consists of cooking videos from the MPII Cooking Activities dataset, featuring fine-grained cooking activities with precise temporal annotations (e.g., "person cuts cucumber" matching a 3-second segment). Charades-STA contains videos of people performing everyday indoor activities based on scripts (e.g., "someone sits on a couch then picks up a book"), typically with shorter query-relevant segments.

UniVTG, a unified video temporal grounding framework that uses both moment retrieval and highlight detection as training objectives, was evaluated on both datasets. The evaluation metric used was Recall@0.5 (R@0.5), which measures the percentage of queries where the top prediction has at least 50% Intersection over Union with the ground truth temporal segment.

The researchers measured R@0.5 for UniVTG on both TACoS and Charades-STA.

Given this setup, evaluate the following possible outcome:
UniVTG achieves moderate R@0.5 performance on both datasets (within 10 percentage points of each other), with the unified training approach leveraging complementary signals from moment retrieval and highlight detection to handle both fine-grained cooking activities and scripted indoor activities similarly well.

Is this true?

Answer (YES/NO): NO